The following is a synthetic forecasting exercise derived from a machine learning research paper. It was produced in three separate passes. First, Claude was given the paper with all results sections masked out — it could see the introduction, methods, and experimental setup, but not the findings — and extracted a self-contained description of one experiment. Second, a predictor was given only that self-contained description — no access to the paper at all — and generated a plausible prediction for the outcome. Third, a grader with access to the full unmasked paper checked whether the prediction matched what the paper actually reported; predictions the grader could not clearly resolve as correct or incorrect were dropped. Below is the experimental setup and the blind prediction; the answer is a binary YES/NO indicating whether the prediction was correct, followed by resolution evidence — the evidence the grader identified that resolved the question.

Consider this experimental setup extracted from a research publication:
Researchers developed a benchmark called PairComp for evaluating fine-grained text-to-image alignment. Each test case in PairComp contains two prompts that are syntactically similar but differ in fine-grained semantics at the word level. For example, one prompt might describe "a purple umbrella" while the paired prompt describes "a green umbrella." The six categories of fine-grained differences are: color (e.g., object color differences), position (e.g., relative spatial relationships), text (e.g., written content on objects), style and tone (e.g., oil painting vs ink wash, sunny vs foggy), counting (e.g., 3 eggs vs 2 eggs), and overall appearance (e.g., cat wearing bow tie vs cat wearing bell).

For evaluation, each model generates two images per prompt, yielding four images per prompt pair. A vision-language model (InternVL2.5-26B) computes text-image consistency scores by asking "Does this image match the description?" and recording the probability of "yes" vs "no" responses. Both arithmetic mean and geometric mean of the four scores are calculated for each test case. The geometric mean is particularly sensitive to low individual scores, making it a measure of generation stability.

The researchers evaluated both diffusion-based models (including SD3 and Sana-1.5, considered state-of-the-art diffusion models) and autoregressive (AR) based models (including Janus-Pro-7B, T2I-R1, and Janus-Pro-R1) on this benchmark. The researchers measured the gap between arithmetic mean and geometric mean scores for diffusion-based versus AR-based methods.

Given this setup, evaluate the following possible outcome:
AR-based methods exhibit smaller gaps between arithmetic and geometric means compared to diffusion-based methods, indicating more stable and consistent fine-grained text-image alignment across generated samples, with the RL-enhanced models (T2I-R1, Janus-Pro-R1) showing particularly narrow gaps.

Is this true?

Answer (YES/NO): NO